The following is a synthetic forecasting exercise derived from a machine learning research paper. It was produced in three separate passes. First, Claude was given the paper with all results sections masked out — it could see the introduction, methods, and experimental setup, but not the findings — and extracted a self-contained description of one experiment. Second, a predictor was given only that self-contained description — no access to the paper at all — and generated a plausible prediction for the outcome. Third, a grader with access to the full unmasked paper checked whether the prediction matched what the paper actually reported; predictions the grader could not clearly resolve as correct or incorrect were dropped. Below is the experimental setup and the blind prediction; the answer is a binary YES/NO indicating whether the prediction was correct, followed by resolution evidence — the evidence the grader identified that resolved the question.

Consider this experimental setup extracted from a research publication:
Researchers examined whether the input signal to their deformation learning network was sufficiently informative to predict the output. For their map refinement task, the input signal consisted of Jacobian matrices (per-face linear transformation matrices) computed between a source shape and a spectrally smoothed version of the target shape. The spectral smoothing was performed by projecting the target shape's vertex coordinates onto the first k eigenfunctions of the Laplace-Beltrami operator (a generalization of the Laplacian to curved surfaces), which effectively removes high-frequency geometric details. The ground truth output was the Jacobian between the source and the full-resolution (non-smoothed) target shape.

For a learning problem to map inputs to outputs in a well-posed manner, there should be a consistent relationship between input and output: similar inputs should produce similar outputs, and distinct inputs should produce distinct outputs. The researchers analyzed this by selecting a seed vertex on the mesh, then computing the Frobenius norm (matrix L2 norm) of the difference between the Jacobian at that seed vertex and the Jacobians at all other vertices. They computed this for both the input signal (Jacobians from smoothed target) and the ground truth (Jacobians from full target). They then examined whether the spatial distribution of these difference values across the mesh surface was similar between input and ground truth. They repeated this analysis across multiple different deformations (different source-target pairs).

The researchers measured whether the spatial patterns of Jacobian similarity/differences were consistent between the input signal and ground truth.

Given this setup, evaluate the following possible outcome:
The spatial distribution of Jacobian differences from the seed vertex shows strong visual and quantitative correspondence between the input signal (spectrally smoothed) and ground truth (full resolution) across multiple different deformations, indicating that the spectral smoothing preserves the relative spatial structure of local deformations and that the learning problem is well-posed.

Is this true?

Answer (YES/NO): NO